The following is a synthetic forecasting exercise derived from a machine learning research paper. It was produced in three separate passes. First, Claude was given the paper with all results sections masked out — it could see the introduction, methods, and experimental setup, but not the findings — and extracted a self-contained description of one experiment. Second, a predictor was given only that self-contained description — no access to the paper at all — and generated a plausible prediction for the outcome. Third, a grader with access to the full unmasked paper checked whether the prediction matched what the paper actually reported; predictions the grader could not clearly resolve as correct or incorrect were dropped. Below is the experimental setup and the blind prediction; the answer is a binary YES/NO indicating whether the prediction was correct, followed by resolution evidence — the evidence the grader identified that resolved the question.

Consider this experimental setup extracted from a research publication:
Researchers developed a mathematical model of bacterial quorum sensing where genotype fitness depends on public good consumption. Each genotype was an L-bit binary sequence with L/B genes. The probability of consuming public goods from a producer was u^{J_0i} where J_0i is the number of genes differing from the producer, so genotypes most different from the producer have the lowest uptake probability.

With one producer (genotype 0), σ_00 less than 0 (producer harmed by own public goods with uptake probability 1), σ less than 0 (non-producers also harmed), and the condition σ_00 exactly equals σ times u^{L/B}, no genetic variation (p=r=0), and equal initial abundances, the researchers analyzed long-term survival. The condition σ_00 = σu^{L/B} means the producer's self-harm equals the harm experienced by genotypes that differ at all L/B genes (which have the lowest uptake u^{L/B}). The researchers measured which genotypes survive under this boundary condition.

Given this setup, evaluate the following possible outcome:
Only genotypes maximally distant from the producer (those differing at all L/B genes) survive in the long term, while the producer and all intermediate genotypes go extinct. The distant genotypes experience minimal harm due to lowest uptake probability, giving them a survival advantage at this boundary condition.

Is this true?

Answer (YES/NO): NO